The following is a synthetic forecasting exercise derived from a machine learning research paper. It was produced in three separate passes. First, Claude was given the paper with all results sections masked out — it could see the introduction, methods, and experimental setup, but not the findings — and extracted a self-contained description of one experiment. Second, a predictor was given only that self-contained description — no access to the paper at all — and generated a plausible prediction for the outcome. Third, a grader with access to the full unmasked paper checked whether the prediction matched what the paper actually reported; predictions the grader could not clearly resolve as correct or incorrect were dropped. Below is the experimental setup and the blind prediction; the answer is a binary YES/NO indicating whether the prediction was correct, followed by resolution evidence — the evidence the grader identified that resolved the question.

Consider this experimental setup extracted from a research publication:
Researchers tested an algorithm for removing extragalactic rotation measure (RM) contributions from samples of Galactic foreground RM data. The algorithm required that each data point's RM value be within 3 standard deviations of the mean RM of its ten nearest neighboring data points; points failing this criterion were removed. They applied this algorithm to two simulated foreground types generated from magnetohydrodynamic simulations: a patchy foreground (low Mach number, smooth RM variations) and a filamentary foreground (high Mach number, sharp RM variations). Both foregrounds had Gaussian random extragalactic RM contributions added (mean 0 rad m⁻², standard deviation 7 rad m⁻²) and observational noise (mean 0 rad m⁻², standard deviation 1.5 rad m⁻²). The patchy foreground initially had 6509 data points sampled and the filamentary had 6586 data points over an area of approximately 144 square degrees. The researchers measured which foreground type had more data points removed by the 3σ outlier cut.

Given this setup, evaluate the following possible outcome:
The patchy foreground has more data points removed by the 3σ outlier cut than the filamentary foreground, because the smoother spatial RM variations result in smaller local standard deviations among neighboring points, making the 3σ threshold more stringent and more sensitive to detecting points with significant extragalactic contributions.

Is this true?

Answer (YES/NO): YES